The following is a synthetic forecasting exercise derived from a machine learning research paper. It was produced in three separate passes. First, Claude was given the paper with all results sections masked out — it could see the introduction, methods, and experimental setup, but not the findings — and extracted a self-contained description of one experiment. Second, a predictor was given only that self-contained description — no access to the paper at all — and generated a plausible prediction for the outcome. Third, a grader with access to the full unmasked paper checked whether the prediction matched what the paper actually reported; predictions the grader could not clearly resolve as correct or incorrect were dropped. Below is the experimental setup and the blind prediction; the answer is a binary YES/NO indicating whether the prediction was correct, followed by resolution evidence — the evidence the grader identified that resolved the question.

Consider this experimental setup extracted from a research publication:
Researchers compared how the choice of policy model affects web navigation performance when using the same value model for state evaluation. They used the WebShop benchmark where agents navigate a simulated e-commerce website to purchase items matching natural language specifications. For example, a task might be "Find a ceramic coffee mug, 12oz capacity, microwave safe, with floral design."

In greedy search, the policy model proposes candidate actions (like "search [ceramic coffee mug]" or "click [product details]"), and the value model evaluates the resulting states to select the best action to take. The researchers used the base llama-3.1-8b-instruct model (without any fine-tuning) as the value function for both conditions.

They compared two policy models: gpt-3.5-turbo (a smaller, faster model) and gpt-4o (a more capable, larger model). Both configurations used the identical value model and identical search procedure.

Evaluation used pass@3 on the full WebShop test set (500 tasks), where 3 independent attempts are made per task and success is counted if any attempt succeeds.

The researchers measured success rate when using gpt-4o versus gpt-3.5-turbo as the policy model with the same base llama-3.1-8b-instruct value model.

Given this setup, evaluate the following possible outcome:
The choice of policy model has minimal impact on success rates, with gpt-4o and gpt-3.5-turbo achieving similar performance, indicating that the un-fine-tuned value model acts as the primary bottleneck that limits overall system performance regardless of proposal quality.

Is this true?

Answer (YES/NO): YES